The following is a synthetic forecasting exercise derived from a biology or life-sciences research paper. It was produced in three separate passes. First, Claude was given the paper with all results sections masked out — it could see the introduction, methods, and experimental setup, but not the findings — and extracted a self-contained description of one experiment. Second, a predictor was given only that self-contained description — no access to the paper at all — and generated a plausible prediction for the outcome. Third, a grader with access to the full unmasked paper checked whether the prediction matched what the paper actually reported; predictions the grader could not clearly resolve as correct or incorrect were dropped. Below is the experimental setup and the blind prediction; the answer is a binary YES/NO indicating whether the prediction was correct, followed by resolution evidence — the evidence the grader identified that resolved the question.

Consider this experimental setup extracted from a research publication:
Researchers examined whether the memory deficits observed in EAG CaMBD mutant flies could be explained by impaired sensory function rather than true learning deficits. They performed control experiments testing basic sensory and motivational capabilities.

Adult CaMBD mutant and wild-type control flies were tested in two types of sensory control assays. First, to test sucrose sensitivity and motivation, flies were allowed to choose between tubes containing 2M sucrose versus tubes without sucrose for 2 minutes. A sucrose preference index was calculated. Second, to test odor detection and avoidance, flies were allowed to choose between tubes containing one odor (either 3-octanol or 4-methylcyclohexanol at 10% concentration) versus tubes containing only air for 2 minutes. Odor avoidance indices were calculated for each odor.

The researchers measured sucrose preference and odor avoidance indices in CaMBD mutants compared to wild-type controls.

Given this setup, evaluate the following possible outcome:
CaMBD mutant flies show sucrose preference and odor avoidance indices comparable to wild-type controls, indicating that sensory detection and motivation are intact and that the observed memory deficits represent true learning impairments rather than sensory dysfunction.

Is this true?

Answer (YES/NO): NO